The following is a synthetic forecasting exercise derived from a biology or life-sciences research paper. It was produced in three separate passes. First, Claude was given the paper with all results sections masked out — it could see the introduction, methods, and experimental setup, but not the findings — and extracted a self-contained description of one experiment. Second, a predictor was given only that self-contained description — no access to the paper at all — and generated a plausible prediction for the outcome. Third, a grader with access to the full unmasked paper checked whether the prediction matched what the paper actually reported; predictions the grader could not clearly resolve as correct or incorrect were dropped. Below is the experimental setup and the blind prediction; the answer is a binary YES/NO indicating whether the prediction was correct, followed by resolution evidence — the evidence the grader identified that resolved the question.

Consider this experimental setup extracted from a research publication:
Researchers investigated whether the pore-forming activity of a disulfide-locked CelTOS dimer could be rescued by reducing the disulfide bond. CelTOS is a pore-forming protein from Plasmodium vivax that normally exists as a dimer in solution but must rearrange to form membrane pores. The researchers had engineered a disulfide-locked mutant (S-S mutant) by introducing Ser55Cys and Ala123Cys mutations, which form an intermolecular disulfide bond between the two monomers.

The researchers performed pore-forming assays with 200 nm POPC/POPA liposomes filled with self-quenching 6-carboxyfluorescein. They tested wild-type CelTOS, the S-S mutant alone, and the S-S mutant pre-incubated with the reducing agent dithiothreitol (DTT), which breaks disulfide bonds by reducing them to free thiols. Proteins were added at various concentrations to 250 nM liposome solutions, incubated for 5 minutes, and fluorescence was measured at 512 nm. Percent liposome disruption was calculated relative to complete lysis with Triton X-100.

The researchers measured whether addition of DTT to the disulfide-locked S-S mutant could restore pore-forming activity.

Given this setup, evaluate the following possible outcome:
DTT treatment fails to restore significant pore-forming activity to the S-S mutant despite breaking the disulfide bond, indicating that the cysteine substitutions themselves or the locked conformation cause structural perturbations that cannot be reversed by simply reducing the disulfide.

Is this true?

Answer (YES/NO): NO